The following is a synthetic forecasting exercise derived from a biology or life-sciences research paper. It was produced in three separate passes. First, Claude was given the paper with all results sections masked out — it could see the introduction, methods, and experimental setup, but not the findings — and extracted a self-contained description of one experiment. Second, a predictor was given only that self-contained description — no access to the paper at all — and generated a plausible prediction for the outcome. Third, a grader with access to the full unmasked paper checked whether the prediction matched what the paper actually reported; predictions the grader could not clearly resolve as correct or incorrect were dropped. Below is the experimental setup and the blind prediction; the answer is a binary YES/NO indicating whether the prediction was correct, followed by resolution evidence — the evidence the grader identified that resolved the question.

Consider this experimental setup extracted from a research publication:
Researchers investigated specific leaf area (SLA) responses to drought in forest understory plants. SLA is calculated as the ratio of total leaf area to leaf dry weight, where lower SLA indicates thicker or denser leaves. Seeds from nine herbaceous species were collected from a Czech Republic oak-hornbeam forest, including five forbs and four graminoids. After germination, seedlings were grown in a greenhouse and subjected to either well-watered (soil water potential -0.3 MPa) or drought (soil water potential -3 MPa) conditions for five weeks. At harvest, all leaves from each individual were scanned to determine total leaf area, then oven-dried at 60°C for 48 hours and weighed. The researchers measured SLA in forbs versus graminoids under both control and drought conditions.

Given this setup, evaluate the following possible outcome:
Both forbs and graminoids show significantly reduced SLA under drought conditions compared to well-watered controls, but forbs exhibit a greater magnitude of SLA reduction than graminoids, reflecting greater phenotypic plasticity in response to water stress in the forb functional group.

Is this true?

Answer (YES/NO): NO